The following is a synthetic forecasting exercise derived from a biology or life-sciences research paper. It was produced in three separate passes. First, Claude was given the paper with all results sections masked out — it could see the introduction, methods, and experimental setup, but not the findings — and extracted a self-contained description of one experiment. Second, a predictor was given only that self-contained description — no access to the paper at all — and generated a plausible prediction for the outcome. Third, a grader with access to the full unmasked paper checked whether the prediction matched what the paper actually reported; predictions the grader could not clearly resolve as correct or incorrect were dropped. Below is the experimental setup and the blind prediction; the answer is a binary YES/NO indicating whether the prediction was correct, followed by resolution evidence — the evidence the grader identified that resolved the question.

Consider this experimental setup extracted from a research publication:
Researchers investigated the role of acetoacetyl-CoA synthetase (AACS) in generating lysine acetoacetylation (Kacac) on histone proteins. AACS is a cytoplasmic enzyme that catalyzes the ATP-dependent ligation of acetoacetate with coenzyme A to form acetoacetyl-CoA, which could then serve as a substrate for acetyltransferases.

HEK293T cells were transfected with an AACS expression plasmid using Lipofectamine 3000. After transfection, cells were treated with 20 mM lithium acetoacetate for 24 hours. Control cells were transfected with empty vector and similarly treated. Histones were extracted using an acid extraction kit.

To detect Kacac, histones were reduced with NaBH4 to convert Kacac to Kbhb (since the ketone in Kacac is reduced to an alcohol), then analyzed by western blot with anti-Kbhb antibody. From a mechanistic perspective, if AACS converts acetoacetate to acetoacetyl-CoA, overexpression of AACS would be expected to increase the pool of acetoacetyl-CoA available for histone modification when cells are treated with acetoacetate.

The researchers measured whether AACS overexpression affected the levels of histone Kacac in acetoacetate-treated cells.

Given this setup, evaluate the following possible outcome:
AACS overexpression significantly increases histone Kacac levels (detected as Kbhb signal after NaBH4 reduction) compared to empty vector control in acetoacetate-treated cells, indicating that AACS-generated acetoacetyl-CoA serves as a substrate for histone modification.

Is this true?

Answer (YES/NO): YES